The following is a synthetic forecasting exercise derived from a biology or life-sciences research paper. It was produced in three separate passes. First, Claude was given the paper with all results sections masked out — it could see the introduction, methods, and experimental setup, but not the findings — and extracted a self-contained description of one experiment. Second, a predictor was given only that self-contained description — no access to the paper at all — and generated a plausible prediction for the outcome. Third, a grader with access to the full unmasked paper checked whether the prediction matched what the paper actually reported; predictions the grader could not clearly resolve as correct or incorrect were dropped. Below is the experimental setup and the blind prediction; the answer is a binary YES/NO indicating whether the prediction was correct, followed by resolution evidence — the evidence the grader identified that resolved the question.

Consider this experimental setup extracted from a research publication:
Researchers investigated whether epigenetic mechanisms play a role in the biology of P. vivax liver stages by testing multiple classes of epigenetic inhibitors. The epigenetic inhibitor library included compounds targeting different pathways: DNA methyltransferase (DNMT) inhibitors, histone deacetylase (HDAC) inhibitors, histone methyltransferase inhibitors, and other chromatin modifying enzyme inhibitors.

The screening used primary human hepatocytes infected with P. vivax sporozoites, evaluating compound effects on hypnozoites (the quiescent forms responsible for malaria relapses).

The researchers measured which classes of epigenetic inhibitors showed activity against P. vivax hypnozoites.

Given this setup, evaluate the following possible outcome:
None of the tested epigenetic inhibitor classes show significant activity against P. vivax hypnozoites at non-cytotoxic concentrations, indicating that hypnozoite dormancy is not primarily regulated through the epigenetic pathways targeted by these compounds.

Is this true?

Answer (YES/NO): NO